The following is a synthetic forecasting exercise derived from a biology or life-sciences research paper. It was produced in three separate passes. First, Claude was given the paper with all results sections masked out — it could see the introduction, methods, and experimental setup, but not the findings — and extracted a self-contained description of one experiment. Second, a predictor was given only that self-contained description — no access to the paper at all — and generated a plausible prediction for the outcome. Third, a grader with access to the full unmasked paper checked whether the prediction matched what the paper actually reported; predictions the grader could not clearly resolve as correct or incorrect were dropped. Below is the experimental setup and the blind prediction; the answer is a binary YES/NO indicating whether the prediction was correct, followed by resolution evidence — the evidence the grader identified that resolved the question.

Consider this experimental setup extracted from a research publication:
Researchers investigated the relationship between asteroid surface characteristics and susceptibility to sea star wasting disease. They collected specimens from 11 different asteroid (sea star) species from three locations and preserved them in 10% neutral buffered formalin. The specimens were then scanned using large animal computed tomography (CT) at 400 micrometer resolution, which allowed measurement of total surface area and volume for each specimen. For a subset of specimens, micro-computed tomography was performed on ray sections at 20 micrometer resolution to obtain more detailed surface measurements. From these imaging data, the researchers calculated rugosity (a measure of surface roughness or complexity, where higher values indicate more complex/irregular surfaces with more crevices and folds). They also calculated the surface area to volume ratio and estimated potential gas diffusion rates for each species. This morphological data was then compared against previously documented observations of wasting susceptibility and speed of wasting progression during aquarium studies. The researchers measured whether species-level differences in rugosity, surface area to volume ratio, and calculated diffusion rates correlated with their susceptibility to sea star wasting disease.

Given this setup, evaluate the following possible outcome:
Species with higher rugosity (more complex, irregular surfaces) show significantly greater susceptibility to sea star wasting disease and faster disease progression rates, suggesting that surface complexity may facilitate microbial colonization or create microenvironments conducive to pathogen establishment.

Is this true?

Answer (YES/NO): NO